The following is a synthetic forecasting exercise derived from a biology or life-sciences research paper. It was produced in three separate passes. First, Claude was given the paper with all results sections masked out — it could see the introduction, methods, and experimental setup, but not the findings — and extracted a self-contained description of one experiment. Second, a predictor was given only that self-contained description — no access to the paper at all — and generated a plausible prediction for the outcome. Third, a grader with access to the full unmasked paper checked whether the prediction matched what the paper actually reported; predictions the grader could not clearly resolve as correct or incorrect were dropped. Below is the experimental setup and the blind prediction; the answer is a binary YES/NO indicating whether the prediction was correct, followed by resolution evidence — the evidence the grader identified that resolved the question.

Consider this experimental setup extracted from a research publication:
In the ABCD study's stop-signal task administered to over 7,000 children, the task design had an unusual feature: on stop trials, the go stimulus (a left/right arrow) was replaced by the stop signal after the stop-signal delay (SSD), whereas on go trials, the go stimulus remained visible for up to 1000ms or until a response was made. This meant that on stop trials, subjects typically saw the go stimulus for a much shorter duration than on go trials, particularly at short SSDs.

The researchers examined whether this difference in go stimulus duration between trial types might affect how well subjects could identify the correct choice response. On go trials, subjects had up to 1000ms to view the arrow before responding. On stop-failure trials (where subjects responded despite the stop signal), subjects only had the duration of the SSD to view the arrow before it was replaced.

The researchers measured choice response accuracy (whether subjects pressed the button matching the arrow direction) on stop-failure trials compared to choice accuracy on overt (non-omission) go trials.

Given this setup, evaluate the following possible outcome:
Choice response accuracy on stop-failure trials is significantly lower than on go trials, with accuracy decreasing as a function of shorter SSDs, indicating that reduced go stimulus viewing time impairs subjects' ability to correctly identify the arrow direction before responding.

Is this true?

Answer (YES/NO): YES